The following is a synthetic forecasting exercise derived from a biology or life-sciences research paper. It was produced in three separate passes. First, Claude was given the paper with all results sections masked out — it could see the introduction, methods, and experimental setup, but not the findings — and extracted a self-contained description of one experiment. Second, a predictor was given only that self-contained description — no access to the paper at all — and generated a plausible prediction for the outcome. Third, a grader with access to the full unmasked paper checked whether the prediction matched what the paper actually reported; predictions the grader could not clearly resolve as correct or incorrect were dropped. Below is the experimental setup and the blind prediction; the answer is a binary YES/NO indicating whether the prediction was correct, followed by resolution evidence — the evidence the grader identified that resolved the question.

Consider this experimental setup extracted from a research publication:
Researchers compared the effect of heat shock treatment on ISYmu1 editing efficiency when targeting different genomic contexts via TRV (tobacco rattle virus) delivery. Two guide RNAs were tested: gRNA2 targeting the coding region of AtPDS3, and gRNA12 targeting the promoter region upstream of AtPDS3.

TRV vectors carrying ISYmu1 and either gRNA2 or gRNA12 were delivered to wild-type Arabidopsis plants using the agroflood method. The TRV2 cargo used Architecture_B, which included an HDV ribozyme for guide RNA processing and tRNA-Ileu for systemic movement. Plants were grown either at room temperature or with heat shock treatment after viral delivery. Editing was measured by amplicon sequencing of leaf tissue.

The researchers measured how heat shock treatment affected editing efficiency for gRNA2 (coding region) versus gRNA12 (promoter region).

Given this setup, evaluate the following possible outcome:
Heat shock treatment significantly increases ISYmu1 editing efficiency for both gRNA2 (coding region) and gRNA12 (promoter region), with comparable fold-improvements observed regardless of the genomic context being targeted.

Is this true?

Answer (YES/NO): NO